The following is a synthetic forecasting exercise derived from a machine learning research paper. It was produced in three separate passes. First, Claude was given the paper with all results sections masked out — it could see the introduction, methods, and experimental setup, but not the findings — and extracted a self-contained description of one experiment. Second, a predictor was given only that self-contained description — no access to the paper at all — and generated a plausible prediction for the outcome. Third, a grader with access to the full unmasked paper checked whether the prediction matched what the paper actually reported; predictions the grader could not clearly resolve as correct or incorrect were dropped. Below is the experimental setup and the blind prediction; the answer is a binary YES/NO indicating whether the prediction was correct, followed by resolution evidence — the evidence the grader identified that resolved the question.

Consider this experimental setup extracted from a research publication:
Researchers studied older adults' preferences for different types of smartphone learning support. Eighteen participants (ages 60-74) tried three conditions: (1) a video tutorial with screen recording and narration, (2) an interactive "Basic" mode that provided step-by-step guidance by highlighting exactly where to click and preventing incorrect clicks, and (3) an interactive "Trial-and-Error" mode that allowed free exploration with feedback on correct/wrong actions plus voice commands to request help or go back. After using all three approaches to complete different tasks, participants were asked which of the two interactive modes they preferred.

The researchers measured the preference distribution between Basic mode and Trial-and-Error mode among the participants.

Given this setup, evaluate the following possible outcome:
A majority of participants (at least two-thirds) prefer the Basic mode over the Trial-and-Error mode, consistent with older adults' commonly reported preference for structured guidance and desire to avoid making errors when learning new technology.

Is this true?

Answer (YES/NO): NO